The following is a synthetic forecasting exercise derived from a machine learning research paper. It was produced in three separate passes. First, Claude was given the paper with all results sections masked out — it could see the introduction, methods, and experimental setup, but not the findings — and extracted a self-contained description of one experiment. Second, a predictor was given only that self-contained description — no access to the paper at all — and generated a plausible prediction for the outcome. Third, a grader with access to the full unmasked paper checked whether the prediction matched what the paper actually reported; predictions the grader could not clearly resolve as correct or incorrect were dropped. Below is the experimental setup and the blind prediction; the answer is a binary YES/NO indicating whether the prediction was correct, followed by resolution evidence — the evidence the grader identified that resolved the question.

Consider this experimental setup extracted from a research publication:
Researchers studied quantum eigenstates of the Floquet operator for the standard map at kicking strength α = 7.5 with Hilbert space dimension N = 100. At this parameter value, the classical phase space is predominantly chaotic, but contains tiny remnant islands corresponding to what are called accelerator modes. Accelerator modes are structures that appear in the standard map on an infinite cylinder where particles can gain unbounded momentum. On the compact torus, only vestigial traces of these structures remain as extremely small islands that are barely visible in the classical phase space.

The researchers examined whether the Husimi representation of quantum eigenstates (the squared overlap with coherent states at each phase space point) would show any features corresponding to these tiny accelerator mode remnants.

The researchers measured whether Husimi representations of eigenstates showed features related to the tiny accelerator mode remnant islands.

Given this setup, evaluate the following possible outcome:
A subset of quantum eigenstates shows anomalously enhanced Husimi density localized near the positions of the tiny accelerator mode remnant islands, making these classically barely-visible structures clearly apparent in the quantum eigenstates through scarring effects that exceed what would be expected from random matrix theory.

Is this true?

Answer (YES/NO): YES